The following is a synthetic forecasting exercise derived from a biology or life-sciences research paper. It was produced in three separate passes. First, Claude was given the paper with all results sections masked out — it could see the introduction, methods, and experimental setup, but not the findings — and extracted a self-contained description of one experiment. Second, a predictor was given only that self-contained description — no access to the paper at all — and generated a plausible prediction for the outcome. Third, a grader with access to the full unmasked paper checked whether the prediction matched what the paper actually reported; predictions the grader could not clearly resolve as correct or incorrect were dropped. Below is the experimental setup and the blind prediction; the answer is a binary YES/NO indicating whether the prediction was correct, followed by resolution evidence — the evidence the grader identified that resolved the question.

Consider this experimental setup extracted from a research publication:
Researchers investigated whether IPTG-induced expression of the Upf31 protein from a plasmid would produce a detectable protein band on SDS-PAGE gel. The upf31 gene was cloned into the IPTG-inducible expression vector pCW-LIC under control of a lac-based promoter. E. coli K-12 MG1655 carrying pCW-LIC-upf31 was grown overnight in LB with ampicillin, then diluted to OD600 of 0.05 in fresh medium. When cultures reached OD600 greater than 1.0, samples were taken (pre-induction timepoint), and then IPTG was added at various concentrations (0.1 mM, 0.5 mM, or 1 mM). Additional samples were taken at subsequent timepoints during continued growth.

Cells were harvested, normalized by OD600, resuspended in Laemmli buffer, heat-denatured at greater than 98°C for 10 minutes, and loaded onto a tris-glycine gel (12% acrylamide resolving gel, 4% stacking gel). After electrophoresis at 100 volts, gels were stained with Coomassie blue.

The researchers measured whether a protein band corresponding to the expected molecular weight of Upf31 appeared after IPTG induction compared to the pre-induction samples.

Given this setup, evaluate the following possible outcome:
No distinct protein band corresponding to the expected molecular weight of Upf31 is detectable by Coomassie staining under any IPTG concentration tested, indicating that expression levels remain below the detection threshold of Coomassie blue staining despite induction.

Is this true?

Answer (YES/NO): NO